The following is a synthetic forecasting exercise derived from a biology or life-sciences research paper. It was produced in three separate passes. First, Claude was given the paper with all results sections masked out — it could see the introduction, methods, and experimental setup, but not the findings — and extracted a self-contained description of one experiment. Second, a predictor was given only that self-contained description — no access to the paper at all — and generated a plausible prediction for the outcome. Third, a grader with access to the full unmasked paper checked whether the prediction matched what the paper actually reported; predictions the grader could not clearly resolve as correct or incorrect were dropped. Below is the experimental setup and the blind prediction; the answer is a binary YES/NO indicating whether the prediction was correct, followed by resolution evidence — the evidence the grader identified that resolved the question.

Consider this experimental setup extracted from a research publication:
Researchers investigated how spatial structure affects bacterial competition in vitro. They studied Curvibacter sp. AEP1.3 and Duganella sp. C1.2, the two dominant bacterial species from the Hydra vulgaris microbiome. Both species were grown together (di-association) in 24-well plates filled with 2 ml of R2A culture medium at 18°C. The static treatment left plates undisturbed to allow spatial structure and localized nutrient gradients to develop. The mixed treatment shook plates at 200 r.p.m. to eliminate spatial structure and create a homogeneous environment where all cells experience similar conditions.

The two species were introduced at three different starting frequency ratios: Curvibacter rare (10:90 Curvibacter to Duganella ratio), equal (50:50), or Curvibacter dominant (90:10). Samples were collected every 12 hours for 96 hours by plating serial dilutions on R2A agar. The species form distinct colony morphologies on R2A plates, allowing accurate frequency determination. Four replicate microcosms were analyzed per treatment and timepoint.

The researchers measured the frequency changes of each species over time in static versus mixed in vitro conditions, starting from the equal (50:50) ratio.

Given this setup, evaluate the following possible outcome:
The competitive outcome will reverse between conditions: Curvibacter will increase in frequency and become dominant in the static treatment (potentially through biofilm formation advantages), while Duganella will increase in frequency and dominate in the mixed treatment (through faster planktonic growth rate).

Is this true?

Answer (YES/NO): NO